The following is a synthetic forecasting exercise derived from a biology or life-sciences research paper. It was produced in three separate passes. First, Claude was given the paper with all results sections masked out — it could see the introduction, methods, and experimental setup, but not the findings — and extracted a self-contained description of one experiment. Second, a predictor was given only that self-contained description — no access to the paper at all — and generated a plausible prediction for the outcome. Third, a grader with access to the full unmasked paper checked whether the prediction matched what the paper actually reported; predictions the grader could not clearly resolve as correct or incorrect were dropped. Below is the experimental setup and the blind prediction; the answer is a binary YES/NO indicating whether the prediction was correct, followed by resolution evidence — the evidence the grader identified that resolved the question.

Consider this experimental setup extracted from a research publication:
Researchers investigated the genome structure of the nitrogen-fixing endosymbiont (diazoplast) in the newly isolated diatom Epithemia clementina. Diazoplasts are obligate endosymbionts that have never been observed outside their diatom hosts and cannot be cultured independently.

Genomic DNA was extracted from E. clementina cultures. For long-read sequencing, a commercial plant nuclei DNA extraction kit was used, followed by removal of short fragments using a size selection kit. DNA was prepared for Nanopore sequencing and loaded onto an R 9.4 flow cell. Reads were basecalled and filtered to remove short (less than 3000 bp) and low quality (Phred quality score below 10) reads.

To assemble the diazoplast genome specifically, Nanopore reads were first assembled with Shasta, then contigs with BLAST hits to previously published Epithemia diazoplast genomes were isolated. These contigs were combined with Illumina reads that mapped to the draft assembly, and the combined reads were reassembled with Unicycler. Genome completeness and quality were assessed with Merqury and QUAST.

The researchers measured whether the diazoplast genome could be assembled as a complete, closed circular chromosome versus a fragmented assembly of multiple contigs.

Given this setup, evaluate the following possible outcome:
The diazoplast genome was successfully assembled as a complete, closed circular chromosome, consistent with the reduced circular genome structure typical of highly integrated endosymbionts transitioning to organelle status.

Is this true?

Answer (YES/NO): YES